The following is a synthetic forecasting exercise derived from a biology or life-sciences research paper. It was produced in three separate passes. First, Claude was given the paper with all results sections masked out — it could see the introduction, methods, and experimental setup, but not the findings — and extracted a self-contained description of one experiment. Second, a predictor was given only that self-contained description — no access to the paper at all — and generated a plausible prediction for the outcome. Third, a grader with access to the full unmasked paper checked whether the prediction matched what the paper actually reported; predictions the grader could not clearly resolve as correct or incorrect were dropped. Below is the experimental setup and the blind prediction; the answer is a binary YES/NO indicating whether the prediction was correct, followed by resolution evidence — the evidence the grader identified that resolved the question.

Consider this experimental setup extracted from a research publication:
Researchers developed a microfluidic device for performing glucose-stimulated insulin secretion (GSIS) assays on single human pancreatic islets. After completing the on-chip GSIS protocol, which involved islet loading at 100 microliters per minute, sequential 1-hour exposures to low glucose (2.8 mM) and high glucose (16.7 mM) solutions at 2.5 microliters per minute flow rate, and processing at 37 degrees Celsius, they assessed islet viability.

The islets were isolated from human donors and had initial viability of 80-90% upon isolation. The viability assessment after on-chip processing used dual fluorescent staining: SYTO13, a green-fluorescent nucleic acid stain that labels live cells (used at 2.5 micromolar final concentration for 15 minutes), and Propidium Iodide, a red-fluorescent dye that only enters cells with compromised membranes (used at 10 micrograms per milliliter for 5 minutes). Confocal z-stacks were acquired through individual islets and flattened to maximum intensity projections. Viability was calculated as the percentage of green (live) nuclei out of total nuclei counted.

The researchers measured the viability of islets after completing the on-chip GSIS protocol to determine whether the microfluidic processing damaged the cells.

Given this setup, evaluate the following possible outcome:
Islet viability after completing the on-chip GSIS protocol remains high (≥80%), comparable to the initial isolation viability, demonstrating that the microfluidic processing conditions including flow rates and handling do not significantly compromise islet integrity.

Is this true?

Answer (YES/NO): YES